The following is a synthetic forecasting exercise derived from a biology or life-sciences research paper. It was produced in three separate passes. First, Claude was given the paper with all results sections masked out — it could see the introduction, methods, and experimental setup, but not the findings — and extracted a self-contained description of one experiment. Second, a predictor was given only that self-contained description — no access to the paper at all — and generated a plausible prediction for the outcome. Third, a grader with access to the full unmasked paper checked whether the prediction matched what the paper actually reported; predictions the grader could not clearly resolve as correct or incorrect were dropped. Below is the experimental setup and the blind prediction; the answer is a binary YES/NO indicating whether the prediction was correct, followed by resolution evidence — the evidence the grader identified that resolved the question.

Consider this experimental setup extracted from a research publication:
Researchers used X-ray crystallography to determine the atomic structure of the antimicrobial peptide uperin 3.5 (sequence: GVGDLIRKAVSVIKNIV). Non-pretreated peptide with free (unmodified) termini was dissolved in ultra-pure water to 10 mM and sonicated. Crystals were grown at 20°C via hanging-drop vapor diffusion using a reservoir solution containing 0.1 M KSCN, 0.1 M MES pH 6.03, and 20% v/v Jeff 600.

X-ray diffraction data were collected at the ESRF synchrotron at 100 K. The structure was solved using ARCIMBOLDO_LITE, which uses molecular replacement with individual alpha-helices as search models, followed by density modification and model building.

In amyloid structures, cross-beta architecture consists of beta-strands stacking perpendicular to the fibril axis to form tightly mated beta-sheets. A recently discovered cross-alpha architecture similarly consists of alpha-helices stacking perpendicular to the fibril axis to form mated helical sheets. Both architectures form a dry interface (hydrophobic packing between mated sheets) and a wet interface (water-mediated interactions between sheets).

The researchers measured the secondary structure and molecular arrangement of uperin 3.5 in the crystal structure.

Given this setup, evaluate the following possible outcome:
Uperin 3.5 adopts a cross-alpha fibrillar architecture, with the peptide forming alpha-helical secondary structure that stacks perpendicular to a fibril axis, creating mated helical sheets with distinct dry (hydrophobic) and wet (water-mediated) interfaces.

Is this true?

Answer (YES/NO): YES